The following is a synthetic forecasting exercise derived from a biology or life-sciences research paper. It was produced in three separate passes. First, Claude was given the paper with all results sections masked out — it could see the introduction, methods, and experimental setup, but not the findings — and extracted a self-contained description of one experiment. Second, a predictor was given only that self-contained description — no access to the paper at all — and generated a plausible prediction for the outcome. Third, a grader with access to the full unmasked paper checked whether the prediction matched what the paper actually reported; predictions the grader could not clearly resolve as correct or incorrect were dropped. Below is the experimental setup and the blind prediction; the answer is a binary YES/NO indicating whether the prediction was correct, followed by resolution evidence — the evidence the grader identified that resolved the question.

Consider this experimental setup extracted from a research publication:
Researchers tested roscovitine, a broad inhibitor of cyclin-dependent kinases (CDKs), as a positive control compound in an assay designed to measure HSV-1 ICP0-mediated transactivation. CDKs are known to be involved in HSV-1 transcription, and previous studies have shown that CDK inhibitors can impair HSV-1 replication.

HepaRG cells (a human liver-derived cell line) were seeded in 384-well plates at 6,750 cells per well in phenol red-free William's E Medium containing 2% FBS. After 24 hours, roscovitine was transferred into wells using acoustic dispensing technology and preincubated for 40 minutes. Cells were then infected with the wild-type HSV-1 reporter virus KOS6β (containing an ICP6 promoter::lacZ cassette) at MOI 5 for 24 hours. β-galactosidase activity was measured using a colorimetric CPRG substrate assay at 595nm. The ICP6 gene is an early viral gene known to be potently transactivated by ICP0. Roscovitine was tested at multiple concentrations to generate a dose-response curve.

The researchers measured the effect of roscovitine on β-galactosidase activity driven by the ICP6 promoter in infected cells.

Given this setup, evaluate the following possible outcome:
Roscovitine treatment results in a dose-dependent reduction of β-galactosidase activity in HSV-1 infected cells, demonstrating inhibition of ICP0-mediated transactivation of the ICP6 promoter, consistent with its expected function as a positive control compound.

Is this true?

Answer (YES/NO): YES